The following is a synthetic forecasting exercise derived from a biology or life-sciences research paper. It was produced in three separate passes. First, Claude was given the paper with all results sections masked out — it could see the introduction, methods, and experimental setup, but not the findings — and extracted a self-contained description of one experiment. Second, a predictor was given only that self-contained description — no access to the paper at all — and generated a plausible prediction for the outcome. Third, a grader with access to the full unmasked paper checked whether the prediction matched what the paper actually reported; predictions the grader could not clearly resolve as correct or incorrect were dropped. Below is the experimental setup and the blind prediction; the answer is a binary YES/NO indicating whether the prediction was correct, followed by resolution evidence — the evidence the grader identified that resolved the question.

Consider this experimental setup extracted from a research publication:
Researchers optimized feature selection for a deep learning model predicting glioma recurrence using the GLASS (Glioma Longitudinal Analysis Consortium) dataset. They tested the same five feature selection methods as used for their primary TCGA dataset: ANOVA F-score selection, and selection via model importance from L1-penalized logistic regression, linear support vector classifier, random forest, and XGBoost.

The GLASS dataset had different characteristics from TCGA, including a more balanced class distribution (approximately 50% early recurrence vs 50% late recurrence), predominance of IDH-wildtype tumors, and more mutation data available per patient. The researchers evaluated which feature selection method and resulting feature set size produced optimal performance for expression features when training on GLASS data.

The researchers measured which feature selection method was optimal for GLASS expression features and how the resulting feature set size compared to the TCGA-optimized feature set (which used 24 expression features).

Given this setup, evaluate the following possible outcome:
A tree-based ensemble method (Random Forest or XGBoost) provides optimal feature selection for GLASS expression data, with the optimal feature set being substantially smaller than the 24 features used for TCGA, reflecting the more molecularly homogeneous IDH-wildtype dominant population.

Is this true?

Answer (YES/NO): NO